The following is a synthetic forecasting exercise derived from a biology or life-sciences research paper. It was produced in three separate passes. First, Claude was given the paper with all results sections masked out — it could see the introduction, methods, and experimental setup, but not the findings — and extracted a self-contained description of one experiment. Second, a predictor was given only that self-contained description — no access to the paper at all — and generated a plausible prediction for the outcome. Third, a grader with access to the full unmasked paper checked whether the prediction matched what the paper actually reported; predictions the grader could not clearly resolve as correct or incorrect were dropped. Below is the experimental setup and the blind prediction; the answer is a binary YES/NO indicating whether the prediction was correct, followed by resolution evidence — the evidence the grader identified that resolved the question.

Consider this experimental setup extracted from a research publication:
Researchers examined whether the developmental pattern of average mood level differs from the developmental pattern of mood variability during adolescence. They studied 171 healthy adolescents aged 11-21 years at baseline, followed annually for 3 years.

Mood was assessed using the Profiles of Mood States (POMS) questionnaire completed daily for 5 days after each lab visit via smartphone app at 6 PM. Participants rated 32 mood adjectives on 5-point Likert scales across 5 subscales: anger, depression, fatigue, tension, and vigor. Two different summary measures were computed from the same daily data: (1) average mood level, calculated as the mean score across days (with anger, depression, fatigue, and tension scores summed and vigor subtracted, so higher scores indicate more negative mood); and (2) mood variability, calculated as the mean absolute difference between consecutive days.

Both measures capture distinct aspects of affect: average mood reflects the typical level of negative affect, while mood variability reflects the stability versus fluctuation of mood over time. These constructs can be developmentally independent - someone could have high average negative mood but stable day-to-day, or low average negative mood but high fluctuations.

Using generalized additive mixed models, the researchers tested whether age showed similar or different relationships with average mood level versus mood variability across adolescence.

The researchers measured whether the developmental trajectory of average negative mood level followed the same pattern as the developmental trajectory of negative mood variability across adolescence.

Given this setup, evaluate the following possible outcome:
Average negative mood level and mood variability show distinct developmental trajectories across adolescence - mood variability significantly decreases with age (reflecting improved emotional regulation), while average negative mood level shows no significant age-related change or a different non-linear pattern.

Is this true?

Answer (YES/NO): NO